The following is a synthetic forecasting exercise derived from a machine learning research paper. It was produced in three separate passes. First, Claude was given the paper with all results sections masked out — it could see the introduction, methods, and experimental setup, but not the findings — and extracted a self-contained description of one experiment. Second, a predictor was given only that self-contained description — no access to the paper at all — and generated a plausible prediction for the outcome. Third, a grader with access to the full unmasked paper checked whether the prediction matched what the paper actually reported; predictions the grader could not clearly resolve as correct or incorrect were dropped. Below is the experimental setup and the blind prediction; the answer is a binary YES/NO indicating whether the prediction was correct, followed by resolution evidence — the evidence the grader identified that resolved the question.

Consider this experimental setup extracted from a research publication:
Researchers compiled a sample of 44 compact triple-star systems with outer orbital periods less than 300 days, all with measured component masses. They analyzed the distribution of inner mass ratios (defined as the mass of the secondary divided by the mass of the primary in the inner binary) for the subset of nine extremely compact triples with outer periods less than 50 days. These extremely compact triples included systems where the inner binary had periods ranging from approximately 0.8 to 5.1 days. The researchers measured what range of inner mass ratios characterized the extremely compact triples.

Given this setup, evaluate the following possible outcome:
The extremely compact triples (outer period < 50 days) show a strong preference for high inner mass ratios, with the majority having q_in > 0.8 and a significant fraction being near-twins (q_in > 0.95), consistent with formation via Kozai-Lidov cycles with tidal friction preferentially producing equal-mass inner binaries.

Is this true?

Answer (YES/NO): NO